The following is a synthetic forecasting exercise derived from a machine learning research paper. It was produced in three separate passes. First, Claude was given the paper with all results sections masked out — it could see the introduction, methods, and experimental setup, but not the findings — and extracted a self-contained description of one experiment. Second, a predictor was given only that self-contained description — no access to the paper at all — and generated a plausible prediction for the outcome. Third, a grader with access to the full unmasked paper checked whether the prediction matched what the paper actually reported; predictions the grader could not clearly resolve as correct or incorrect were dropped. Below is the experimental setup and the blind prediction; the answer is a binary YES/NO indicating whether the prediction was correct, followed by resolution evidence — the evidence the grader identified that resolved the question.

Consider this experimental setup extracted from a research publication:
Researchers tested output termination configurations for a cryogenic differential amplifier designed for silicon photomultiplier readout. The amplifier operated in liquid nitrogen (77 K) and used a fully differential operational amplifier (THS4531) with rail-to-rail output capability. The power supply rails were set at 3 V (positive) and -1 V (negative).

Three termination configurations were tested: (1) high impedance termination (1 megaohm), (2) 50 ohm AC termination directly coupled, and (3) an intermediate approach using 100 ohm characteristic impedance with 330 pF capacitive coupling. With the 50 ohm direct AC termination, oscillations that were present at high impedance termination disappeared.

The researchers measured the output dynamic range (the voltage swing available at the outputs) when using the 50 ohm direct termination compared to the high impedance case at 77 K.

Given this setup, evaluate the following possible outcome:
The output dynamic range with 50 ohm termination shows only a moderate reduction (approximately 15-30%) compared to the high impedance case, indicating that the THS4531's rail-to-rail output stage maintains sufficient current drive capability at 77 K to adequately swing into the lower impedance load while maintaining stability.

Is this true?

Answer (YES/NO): NO